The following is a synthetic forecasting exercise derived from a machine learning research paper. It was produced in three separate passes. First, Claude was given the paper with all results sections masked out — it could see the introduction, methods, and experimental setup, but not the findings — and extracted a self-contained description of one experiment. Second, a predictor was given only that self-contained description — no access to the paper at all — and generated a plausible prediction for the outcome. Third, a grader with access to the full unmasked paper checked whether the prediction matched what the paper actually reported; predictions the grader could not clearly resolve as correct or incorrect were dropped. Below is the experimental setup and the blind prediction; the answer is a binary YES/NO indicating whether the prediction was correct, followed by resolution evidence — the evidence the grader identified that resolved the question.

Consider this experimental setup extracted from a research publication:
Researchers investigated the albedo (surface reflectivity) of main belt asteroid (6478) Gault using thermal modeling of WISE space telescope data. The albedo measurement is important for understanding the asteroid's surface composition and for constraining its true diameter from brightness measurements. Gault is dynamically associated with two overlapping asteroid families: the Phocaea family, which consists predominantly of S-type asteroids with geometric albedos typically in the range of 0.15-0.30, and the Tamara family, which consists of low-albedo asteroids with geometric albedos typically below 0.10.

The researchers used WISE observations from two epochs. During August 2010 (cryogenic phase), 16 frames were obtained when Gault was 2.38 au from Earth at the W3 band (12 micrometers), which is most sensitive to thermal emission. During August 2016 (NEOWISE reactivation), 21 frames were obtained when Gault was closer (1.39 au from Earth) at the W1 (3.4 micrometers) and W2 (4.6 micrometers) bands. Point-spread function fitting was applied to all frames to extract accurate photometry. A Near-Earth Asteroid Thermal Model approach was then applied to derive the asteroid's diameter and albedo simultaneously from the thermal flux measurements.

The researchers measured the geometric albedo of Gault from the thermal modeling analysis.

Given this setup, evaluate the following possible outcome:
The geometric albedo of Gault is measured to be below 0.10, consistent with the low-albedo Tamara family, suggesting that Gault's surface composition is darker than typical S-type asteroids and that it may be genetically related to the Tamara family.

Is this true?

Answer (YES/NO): NO